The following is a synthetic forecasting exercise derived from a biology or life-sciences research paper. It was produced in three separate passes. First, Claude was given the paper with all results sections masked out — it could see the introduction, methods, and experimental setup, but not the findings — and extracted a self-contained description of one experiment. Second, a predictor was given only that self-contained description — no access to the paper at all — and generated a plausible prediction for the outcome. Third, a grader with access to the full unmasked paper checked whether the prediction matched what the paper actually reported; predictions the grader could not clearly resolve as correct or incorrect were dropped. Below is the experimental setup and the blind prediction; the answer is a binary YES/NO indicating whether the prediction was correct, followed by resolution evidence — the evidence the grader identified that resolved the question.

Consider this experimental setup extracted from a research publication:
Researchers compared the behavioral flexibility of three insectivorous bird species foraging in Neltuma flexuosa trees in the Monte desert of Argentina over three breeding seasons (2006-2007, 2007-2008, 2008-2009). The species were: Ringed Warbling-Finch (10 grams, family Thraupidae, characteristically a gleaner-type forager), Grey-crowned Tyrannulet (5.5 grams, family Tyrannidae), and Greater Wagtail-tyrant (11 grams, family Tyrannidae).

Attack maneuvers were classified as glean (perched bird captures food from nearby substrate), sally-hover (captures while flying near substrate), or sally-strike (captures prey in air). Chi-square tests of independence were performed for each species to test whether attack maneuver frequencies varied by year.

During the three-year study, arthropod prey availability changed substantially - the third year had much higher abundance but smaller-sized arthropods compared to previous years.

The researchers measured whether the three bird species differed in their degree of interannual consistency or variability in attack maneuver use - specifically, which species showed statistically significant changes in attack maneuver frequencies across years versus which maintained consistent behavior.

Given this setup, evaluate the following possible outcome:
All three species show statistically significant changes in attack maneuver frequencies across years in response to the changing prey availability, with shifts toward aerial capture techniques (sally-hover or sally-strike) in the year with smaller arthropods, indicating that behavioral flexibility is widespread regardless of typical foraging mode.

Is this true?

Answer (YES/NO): NO